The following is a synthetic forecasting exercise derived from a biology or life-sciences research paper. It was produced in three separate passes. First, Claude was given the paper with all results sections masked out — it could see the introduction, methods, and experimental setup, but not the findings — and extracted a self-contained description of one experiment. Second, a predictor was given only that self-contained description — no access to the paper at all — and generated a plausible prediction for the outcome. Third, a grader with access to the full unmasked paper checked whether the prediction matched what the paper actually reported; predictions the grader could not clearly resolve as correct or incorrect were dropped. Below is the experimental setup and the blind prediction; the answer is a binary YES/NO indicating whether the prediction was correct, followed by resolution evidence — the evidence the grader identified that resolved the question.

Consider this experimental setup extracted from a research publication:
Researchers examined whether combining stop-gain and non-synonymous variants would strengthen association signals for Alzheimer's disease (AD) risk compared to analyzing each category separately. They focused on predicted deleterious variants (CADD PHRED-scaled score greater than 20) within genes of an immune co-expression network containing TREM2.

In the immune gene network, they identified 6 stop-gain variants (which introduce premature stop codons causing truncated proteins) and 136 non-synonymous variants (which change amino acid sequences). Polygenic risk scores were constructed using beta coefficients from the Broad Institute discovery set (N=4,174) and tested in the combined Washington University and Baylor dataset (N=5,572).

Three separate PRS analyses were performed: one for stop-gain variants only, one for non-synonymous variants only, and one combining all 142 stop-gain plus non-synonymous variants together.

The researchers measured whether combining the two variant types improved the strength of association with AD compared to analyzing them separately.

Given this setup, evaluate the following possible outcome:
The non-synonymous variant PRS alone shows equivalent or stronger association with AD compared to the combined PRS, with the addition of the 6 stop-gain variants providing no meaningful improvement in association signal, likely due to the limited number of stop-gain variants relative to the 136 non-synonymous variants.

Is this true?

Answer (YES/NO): NO